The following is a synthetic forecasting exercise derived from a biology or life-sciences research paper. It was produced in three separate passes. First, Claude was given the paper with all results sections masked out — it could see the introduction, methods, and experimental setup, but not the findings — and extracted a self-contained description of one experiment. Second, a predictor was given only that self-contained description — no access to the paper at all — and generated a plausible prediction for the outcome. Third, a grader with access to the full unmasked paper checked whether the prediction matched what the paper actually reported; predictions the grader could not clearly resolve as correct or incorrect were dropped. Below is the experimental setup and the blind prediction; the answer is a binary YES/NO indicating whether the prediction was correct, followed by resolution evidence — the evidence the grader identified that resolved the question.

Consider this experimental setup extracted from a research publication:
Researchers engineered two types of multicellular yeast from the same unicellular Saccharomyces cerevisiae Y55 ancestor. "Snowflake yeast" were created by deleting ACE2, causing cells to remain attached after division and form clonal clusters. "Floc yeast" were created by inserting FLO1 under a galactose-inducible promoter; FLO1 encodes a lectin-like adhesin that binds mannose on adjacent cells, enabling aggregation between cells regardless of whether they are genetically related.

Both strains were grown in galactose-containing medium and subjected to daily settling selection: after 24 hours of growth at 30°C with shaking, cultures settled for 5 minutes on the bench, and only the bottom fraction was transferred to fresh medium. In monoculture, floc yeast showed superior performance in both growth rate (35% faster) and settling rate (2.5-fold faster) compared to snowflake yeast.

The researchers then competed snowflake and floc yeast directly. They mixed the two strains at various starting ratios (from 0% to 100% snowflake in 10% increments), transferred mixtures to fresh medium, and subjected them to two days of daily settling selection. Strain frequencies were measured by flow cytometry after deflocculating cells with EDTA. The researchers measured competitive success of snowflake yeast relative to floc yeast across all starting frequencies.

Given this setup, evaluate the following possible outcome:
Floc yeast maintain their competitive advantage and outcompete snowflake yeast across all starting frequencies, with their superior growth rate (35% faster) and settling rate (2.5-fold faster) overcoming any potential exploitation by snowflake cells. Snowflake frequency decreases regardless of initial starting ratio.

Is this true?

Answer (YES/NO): NO